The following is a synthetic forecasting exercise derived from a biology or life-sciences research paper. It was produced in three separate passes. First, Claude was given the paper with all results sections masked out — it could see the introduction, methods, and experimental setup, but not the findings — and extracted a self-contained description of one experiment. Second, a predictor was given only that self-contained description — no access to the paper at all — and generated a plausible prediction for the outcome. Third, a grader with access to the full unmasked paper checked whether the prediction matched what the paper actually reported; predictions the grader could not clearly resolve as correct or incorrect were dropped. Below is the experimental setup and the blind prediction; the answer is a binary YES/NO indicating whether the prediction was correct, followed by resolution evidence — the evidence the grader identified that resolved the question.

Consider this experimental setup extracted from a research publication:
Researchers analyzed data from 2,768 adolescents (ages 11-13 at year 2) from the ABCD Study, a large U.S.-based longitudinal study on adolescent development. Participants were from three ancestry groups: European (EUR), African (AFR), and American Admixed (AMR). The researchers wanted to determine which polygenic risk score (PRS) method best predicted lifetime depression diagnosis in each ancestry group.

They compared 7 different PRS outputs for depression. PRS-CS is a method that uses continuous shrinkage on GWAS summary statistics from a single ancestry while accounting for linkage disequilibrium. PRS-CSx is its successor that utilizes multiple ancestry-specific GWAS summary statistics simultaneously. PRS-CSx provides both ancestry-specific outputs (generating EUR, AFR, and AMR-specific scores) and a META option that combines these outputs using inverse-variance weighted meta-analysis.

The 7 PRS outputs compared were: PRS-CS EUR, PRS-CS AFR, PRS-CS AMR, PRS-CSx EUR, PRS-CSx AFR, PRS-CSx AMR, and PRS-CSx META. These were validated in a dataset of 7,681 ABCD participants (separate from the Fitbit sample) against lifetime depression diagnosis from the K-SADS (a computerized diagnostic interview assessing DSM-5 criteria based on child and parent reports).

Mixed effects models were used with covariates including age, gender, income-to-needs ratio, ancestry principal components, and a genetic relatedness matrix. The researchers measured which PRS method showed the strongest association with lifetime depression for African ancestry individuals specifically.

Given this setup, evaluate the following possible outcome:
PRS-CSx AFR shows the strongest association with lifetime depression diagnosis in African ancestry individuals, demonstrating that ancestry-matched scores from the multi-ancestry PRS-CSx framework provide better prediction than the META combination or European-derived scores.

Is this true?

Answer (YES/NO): NO